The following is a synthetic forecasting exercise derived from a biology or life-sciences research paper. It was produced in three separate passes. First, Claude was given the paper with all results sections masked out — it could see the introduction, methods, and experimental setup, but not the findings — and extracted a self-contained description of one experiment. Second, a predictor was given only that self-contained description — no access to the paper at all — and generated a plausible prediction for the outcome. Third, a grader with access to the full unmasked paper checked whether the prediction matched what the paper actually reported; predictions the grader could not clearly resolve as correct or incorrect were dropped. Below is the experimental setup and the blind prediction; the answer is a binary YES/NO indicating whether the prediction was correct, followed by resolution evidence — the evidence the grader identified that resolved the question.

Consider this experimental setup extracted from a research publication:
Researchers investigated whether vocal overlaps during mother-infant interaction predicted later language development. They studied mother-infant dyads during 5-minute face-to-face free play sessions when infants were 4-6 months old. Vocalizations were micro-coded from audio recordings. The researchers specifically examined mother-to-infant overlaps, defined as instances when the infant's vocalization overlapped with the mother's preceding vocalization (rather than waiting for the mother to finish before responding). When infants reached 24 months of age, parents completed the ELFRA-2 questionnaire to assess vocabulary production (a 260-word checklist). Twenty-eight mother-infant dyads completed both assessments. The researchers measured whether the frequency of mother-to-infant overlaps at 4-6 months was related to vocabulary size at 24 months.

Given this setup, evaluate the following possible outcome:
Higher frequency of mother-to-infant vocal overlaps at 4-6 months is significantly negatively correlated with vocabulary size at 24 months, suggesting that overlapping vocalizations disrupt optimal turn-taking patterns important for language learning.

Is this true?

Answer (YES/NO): YES